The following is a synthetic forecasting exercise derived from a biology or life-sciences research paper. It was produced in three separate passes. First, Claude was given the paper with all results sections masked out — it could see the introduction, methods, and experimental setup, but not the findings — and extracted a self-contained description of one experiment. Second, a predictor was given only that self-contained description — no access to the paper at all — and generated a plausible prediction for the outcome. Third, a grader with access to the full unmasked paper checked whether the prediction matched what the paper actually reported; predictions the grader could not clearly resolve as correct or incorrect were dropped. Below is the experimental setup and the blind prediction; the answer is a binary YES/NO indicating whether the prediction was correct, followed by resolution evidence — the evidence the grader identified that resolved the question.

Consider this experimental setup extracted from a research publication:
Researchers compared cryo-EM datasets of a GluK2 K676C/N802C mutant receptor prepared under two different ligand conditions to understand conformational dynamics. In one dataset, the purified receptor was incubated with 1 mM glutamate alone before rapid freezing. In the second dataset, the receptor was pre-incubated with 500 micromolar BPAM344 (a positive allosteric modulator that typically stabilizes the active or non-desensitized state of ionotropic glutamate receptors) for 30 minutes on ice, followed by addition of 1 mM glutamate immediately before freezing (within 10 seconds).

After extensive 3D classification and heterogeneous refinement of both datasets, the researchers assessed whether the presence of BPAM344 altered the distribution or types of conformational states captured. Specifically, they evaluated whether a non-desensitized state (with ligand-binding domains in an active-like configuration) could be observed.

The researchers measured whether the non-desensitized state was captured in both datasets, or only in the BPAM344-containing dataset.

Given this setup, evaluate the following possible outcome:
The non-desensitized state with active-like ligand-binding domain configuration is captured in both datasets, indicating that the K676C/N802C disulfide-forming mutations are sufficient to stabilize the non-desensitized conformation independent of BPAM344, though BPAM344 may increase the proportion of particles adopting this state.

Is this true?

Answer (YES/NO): NO